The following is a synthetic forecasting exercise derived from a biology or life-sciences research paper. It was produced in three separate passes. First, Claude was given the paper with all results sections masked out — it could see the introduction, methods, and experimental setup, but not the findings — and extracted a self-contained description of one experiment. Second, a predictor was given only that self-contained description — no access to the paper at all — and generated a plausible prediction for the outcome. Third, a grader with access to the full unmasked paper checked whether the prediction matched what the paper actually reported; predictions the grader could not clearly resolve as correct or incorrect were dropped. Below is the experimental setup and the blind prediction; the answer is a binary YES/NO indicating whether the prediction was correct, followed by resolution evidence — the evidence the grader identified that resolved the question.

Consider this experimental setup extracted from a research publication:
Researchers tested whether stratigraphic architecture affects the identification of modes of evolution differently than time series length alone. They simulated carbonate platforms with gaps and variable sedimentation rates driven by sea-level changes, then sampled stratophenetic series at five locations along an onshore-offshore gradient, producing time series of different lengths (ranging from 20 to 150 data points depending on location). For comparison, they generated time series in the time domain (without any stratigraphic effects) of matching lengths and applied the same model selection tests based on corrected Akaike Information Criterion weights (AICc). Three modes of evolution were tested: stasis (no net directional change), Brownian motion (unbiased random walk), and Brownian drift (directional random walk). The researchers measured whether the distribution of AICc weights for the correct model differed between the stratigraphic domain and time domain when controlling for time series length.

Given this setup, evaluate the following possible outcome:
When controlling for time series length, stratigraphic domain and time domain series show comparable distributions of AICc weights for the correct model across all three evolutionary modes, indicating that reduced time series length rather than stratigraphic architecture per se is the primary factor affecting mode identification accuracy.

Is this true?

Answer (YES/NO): YES